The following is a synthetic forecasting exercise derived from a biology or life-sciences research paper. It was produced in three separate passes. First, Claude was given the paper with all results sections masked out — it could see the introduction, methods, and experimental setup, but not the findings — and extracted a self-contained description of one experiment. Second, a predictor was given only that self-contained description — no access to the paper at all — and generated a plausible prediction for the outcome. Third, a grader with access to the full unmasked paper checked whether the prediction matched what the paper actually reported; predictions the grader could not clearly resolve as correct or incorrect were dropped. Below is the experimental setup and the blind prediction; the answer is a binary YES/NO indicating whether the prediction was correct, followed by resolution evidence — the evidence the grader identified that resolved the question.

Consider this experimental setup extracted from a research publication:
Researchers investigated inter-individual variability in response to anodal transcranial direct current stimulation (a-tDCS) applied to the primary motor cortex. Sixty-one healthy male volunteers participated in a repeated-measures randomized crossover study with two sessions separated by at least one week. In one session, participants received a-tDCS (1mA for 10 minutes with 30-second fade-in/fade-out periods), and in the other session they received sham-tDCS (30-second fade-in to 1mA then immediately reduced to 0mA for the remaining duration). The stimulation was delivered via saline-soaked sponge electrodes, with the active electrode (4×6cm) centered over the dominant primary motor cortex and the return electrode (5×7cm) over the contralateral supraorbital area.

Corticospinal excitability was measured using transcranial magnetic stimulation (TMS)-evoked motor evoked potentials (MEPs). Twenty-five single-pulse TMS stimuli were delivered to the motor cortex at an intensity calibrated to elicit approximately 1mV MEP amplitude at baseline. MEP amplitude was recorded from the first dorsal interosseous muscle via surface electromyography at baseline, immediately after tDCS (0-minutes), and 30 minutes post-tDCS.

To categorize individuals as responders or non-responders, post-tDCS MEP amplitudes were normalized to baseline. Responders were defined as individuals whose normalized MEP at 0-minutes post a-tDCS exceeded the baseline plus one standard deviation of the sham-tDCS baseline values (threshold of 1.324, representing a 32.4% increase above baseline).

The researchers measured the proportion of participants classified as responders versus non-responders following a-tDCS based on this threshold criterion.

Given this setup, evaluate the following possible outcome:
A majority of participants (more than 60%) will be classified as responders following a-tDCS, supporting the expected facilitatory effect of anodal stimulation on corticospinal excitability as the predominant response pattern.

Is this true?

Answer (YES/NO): NO